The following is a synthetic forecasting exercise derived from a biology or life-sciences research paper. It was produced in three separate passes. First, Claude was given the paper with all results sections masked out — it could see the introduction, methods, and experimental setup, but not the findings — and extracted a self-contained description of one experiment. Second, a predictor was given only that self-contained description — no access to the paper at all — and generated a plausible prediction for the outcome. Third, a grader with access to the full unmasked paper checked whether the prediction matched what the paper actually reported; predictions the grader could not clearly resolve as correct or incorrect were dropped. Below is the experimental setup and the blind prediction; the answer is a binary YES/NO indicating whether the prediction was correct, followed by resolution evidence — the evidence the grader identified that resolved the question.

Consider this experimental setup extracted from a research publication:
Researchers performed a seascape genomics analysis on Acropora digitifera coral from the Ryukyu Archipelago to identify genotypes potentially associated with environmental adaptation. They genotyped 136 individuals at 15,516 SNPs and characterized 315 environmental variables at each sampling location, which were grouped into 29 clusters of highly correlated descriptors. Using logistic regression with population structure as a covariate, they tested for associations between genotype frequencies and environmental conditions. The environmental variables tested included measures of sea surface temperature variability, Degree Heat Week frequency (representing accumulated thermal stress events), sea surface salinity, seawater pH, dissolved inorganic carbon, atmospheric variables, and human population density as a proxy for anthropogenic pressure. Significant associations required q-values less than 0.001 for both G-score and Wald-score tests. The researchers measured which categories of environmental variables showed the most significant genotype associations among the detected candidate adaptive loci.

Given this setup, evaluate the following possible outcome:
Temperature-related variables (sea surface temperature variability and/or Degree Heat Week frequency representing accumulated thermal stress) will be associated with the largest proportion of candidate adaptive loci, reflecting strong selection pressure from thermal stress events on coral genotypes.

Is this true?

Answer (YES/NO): YES